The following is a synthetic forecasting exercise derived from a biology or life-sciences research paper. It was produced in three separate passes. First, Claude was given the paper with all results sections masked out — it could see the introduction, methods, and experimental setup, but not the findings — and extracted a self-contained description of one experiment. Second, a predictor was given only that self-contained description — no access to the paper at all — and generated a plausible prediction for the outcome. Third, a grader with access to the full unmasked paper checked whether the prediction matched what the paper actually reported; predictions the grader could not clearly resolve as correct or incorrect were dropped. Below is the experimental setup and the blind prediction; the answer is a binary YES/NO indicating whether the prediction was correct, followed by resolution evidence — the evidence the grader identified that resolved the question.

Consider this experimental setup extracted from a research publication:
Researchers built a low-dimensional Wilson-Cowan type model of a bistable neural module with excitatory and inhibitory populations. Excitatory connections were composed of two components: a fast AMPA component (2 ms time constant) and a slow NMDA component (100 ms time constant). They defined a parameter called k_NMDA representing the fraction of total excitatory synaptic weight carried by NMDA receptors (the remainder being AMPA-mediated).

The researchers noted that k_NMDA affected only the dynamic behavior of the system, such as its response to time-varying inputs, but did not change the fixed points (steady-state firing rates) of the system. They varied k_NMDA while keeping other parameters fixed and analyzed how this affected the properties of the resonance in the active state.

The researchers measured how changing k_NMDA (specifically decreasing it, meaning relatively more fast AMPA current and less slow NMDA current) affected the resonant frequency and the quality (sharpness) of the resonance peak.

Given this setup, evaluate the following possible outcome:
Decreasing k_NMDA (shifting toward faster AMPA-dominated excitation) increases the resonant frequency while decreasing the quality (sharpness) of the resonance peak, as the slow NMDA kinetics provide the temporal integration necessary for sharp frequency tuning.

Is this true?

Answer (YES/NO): NO